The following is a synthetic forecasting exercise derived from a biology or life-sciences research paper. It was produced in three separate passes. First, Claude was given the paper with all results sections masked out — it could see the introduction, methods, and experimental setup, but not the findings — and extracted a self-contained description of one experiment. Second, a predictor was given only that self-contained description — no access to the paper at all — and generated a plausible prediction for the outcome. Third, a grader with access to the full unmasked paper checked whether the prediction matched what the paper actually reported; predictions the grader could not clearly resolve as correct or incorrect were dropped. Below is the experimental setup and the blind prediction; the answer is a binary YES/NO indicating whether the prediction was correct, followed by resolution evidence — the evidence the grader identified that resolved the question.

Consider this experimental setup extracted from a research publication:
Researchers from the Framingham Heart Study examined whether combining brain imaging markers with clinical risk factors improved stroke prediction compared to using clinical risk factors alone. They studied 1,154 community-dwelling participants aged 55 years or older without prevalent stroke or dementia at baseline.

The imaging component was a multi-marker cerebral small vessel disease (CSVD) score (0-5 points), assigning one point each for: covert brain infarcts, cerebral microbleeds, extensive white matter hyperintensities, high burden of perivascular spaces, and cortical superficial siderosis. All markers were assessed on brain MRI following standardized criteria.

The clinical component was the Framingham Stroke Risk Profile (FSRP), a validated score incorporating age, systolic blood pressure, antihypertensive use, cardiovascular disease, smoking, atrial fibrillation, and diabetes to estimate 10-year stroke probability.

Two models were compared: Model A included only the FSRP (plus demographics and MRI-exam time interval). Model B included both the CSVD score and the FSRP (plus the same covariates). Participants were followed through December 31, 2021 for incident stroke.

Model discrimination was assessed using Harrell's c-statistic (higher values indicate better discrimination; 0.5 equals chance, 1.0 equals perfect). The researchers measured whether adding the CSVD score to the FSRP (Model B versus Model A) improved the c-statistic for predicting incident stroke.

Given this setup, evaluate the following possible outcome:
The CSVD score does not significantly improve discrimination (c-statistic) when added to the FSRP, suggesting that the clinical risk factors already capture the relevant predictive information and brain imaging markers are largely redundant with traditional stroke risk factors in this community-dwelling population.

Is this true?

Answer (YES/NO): NO